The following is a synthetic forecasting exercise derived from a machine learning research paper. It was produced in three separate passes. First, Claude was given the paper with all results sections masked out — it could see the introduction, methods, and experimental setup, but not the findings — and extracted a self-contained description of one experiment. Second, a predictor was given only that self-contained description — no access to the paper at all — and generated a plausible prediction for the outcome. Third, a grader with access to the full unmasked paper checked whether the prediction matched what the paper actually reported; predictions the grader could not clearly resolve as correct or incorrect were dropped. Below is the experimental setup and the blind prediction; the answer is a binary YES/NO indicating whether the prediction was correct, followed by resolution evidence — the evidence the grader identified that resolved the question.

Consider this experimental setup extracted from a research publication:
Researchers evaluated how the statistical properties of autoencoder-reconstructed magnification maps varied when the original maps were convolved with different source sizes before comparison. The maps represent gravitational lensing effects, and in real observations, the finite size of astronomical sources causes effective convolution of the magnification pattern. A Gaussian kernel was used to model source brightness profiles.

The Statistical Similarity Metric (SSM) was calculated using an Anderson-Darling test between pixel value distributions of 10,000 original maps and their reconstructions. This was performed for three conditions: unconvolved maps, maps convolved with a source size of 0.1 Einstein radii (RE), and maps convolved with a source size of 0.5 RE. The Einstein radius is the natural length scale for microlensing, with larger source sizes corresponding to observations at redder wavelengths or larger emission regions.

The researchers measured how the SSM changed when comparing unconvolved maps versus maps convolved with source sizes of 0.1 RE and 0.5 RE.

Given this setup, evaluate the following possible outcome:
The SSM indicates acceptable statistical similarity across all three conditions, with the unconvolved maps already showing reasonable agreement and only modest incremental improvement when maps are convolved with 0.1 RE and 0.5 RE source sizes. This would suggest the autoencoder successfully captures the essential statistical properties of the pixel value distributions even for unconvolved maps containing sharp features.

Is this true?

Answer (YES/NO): NO